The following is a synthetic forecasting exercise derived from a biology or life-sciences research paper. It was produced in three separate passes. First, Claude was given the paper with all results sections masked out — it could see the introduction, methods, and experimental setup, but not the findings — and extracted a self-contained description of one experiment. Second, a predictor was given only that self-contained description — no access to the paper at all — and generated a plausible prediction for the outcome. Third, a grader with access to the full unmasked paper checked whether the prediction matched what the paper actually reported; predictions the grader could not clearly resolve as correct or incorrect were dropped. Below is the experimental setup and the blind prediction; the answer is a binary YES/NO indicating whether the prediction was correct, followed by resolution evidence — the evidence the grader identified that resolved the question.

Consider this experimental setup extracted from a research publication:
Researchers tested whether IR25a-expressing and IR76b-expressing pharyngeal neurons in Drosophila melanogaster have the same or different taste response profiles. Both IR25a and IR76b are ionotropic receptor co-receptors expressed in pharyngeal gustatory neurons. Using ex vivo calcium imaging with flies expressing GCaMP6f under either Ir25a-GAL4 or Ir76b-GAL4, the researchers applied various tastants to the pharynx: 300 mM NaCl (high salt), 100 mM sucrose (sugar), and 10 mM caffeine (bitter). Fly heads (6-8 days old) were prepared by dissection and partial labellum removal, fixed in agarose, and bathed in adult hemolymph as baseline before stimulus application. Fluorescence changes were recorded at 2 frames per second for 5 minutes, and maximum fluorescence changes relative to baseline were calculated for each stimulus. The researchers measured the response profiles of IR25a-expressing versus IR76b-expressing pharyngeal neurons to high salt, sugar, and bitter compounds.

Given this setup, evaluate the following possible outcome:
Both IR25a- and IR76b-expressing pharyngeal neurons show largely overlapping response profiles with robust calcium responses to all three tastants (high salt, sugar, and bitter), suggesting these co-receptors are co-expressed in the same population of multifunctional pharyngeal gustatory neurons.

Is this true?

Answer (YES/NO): NO